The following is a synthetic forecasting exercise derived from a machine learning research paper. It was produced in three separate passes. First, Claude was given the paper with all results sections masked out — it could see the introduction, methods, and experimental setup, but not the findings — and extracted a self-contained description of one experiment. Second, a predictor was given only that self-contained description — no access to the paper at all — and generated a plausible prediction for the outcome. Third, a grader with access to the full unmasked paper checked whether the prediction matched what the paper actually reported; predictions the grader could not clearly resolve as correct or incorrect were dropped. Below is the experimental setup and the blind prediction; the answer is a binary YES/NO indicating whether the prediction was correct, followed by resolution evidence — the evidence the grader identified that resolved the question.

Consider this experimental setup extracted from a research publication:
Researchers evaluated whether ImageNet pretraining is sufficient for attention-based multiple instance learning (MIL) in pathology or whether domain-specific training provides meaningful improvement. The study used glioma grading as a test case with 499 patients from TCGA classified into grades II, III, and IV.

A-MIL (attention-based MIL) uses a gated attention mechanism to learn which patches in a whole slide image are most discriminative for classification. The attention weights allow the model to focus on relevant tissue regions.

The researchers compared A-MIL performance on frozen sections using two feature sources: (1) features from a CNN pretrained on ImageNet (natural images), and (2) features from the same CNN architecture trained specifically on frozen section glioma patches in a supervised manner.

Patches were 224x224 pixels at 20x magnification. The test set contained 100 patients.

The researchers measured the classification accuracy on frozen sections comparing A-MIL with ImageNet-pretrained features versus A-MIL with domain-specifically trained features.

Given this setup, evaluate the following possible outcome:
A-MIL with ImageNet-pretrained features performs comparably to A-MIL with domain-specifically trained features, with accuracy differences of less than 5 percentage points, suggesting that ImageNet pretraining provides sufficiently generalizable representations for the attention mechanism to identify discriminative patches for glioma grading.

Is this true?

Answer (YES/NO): YES